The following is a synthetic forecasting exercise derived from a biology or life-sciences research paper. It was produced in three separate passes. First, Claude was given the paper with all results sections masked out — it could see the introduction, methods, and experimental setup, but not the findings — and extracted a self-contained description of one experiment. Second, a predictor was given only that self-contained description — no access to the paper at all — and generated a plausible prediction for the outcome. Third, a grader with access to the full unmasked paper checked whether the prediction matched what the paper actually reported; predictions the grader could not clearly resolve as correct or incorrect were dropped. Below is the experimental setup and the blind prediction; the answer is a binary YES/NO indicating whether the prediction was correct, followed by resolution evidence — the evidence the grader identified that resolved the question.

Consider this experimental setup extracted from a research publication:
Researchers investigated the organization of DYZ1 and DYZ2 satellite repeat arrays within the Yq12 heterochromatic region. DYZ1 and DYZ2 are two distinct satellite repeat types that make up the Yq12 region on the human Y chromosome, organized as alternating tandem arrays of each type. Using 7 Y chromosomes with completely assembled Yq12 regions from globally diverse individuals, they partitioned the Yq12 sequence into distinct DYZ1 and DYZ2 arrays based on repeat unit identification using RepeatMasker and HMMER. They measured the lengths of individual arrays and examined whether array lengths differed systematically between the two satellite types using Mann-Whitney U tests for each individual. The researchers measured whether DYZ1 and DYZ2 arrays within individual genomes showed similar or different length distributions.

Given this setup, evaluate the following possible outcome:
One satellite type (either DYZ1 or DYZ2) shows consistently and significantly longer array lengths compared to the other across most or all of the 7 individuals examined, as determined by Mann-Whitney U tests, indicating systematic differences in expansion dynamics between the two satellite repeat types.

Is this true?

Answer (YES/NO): YES